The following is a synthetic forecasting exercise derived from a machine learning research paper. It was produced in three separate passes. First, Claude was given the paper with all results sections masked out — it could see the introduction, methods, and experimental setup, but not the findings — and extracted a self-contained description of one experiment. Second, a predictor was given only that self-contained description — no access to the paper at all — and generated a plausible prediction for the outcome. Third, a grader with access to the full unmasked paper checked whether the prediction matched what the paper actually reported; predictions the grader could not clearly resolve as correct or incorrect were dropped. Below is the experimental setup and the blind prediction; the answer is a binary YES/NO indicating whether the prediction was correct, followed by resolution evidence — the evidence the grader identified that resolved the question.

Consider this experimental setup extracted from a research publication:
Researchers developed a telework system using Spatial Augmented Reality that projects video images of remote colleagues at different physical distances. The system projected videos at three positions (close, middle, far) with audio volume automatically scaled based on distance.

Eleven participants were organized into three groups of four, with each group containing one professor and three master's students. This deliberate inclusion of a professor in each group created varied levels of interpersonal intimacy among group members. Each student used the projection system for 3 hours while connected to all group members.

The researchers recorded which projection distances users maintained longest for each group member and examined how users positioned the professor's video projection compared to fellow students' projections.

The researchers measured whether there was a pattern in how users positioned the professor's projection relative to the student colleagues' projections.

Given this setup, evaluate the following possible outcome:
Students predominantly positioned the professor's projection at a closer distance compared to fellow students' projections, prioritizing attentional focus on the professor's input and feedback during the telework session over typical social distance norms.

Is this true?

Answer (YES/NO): NO